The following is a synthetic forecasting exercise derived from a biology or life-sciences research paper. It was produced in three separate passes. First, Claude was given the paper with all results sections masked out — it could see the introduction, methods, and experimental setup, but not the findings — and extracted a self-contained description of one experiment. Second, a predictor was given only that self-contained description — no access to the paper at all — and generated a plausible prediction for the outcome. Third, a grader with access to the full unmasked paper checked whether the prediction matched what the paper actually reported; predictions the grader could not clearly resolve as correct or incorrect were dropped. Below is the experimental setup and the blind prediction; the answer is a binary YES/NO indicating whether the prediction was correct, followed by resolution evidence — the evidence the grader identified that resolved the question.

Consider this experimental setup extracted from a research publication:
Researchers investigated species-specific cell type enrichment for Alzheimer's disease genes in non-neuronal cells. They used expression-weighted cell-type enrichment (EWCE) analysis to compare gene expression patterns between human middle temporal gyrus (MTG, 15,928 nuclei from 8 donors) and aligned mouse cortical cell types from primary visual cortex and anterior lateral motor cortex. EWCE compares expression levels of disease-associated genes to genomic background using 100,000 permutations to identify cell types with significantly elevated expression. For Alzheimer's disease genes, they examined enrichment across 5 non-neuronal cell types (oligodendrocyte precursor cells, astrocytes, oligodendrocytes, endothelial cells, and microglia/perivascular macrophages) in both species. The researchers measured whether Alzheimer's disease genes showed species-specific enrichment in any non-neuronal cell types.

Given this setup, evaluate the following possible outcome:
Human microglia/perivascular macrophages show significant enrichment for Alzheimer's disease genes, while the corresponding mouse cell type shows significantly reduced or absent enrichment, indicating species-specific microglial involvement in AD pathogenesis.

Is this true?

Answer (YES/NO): YES